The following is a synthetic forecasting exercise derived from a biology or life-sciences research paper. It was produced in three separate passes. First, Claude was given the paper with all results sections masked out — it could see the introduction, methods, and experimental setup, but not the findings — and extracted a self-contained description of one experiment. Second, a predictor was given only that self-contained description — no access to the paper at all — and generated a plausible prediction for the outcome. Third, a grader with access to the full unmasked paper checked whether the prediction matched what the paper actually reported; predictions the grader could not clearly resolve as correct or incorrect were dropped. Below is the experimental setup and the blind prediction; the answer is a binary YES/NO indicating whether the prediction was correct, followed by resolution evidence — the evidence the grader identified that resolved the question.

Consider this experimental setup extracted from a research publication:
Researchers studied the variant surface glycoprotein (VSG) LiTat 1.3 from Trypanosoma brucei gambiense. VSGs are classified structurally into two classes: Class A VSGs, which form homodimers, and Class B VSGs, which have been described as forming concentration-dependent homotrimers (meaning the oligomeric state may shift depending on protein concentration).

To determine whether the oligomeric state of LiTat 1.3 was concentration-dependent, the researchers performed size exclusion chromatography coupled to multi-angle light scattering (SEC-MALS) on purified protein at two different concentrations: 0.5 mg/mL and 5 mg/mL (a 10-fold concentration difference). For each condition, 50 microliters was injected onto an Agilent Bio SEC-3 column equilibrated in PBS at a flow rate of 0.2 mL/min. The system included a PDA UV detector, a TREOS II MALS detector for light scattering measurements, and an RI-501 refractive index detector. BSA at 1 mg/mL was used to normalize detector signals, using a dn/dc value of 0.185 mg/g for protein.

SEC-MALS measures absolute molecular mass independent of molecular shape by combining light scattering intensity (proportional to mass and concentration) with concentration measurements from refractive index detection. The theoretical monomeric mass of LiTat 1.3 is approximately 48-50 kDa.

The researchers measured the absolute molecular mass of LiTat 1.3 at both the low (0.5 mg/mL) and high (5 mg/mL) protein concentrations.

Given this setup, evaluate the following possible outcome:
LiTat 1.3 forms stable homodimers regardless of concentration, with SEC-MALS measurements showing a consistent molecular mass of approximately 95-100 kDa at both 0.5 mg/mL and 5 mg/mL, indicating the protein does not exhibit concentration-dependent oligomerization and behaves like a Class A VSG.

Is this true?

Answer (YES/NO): NO